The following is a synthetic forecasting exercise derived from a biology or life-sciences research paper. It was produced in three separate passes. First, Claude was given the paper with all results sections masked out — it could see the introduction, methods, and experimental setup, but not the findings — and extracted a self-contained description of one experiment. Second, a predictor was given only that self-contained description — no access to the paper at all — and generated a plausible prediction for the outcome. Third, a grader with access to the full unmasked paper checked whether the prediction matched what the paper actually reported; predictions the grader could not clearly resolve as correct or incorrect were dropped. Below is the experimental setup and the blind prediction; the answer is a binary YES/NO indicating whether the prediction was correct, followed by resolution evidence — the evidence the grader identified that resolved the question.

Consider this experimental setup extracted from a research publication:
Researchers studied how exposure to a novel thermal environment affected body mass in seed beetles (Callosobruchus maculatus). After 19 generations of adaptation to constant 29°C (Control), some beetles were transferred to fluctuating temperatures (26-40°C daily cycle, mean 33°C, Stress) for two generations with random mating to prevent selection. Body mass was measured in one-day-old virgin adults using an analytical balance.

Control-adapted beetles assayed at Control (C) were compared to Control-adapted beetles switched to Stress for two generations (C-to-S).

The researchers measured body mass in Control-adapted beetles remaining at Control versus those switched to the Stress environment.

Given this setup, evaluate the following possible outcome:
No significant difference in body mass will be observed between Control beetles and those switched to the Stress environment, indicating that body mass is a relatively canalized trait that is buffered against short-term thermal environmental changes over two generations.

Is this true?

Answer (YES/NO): YES